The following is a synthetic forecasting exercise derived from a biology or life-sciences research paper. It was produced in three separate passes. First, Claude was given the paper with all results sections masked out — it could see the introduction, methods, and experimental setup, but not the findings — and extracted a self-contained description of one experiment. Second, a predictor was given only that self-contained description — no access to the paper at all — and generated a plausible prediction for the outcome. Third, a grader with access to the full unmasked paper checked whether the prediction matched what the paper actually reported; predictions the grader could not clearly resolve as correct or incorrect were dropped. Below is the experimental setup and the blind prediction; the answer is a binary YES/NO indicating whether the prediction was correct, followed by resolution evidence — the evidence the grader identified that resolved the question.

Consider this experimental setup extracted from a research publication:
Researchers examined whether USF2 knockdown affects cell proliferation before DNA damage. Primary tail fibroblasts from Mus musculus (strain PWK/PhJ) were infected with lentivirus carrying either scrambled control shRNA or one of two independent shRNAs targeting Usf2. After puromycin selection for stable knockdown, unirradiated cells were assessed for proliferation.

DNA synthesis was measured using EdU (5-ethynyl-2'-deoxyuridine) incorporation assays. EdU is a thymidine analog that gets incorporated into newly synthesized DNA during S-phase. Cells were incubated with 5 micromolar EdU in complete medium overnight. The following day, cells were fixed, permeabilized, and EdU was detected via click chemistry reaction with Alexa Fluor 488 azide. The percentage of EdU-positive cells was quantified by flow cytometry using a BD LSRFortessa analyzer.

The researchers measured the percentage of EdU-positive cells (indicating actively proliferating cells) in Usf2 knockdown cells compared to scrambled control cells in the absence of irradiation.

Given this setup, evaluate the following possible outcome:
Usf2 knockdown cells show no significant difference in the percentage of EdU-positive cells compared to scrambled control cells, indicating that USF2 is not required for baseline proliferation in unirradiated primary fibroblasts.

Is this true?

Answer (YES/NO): NO